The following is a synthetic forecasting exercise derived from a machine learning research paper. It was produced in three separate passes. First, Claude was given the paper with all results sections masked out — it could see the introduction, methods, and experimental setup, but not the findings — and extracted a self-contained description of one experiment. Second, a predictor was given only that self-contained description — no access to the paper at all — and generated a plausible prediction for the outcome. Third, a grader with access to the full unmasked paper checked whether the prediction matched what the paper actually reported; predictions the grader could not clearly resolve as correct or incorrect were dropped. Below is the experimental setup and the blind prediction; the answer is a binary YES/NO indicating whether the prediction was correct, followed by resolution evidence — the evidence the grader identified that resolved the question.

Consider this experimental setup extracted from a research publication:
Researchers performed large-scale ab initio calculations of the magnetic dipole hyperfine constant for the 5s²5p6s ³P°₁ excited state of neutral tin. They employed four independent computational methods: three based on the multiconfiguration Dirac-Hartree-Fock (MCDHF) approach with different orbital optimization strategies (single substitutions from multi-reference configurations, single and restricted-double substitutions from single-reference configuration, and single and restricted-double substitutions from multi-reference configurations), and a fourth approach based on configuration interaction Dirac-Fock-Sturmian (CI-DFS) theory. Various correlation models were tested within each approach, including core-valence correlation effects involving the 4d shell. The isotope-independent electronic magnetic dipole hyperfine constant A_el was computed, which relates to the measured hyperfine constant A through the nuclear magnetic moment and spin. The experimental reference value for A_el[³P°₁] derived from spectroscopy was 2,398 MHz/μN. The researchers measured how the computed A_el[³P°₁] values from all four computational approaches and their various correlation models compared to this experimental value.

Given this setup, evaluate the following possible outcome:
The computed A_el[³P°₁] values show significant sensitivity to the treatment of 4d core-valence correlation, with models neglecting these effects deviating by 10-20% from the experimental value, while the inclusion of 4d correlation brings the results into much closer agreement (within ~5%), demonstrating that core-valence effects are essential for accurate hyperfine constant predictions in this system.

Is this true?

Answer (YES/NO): NO